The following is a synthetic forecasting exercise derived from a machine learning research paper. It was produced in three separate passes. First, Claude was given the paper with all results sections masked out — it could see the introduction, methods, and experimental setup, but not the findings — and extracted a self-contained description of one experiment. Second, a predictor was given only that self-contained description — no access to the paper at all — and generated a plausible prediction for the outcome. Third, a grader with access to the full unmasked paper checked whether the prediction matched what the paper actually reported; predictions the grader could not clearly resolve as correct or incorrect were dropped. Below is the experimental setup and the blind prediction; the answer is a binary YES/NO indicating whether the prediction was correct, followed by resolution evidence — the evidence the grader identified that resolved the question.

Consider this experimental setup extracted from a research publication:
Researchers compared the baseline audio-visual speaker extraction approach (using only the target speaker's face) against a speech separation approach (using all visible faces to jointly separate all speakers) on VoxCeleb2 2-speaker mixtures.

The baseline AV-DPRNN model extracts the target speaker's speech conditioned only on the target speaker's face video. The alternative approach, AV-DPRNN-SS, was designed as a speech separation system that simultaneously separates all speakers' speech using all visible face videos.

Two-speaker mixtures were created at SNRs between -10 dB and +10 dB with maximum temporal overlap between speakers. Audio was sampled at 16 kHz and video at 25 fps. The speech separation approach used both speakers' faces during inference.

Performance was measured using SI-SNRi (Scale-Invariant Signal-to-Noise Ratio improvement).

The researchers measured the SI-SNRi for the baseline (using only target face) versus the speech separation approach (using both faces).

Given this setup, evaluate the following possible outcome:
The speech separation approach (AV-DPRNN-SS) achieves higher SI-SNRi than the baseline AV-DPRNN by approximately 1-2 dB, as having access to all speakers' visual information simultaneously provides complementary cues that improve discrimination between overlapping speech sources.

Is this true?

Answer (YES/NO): NO